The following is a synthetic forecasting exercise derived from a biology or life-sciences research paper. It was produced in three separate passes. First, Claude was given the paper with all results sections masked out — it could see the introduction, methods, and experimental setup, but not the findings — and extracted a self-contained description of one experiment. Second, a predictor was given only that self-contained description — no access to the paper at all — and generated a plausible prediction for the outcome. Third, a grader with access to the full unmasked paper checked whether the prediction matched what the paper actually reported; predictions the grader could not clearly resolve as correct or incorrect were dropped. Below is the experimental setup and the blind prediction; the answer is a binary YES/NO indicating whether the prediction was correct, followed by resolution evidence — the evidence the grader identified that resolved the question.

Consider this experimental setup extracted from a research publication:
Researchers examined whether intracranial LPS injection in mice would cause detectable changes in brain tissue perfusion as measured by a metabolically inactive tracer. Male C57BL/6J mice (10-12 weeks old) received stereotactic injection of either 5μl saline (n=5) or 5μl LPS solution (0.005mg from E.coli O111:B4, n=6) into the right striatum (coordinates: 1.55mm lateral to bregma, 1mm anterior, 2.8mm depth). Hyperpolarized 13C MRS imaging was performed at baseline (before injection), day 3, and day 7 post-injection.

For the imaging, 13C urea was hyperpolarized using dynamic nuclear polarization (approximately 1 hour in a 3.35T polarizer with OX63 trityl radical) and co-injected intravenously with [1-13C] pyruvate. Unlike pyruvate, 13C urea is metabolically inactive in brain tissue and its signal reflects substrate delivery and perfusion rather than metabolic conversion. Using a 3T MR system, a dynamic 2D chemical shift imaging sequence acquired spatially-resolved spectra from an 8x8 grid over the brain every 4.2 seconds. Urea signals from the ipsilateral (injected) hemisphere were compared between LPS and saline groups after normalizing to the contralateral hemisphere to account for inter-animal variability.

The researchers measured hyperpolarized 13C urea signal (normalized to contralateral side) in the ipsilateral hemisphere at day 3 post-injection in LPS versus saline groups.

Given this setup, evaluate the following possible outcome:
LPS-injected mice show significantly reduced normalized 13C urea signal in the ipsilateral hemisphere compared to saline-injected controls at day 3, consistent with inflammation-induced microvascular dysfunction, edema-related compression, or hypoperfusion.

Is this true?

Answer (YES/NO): NO